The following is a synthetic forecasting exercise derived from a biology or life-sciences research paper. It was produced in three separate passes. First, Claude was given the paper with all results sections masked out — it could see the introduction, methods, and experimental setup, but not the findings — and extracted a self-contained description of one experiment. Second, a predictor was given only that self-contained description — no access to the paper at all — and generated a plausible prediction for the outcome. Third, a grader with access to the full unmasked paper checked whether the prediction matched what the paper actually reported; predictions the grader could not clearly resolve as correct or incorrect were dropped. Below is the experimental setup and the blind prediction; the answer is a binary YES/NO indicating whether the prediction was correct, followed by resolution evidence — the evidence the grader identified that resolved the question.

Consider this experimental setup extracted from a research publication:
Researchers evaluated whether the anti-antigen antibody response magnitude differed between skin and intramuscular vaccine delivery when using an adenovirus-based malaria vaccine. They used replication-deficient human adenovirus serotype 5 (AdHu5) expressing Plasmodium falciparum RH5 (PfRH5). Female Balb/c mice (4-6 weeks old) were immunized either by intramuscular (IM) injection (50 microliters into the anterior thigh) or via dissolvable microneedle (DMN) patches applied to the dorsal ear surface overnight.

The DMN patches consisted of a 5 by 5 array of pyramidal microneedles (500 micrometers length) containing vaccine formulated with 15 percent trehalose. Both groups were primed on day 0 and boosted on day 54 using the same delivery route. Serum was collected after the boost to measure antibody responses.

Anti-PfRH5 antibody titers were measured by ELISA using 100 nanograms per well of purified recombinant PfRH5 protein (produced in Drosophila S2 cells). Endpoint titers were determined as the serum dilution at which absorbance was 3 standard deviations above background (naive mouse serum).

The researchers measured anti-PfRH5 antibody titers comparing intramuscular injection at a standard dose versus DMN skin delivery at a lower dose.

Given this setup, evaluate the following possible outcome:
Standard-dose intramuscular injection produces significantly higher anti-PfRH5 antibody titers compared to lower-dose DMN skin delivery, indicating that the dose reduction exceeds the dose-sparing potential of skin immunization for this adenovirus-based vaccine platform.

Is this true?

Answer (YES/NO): NO